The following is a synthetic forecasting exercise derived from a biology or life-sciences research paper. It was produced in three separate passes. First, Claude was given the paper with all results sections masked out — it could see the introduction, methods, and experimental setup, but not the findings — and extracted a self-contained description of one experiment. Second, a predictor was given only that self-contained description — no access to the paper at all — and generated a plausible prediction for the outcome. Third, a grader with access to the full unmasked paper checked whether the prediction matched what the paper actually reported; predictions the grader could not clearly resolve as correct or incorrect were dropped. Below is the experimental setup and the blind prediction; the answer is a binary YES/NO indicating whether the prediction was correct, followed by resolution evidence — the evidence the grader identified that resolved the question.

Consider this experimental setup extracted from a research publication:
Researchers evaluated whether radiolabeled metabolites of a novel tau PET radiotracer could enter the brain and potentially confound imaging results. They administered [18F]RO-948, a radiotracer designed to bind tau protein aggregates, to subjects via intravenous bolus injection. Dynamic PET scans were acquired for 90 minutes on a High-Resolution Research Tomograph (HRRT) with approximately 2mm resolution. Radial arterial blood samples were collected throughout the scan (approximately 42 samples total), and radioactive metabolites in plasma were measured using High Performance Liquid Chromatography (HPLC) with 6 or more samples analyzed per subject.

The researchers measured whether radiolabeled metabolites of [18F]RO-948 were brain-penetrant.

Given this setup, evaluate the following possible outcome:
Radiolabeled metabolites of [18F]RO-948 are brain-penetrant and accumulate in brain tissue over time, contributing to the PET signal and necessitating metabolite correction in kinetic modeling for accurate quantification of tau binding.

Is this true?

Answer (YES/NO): NO